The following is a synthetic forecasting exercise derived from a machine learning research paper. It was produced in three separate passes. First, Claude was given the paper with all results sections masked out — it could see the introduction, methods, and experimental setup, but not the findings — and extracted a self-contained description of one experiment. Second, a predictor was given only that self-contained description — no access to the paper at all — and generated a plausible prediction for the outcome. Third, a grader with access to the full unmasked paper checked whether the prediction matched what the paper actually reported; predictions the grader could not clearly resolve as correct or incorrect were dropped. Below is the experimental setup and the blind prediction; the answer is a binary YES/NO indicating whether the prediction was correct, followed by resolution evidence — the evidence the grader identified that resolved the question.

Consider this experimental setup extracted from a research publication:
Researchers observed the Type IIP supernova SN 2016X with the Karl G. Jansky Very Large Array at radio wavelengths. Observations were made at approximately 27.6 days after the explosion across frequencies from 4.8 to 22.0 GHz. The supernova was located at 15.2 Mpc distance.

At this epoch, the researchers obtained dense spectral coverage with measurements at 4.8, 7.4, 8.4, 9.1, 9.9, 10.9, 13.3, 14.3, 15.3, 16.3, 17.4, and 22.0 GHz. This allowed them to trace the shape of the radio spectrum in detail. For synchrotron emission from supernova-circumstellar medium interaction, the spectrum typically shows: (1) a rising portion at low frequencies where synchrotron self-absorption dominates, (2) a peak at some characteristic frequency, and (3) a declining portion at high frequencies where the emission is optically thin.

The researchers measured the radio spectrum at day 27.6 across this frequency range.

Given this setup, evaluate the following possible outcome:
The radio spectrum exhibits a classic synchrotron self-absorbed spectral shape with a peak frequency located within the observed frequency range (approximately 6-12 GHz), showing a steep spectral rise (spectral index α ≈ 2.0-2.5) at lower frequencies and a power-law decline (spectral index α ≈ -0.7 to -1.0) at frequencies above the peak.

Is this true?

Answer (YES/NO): NO